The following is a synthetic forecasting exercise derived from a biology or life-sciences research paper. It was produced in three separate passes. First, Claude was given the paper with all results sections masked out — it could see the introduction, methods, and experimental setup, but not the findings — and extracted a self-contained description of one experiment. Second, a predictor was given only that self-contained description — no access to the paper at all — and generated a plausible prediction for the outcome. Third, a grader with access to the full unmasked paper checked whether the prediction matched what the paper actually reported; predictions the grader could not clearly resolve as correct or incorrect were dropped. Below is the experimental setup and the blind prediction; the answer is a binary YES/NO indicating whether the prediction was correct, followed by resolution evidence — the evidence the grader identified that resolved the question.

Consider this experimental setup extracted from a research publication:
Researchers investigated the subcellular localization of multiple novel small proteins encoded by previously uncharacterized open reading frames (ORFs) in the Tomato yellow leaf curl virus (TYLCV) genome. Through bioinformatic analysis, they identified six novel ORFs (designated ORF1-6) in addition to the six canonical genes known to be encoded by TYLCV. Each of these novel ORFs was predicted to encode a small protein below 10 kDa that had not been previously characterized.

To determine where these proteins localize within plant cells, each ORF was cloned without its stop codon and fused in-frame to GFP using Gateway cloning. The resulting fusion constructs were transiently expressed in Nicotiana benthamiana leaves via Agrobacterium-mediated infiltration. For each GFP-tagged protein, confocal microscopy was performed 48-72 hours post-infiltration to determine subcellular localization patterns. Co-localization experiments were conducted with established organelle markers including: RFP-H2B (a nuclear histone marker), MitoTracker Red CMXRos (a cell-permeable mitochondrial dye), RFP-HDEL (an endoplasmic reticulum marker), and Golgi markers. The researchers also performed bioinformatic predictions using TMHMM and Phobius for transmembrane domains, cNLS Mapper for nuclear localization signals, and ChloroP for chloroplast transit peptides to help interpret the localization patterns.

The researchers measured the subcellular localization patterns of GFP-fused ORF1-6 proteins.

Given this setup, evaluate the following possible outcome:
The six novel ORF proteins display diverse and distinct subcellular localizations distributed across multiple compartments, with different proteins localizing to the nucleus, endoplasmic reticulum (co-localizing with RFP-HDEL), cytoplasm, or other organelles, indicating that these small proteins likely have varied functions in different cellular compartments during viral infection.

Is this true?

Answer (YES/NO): YES